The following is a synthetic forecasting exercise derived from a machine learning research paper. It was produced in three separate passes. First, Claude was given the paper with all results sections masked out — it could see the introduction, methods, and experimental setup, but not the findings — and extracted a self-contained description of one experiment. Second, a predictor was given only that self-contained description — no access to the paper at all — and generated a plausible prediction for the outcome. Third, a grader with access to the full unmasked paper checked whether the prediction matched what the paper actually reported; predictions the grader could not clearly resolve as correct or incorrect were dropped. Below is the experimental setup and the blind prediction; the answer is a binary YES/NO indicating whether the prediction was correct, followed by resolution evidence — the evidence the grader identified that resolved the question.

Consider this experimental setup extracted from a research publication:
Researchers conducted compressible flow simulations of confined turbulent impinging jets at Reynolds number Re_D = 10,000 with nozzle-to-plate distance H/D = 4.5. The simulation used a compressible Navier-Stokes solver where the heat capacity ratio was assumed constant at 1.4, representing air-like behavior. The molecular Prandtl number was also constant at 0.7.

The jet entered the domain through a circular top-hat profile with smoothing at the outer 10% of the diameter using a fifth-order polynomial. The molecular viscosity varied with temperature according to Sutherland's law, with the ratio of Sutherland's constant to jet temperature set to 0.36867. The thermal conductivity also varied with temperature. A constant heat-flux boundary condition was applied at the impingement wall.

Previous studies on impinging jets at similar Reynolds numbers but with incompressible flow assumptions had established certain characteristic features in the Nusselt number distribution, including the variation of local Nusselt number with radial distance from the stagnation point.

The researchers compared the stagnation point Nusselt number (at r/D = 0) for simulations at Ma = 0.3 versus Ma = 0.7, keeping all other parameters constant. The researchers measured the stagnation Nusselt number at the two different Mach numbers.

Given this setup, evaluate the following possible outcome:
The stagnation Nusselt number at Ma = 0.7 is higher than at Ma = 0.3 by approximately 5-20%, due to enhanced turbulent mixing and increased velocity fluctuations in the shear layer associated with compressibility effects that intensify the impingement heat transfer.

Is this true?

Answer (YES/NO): NO